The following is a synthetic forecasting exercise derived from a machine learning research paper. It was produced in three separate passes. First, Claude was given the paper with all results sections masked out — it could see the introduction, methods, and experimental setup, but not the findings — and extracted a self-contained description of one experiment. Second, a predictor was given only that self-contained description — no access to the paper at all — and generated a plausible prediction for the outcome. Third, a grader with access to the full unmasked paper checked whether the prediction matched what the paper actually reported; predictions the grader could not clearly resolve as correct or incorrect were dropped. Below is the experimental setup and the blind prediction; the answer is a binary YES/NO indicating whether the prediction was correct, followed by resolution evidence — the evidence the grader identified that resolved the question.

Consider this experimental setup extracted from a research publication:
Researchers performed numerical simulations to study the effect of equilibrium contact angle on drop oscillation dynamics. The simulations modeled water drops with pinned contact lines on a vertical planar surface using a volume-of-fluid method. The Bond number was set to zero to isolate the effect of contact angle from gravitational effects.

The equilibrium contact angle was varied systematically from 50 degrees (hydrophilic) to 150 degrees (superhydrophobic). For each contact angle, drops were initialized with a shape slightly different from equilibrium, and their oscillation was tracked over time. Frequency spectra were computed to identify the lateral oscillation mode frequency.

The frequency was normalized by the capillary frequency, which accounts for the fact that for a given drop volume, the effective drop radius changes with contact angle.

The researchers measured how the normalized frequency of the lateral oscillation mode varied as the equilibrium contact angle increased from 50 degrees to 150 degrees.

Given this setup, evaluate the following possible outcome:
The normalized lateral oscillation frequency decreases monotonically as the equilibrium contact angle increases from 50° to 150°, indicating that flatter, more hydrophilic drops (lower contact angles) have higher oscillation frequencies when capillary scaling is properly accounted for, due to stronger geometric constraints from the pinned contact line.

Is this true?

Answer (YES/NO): YES